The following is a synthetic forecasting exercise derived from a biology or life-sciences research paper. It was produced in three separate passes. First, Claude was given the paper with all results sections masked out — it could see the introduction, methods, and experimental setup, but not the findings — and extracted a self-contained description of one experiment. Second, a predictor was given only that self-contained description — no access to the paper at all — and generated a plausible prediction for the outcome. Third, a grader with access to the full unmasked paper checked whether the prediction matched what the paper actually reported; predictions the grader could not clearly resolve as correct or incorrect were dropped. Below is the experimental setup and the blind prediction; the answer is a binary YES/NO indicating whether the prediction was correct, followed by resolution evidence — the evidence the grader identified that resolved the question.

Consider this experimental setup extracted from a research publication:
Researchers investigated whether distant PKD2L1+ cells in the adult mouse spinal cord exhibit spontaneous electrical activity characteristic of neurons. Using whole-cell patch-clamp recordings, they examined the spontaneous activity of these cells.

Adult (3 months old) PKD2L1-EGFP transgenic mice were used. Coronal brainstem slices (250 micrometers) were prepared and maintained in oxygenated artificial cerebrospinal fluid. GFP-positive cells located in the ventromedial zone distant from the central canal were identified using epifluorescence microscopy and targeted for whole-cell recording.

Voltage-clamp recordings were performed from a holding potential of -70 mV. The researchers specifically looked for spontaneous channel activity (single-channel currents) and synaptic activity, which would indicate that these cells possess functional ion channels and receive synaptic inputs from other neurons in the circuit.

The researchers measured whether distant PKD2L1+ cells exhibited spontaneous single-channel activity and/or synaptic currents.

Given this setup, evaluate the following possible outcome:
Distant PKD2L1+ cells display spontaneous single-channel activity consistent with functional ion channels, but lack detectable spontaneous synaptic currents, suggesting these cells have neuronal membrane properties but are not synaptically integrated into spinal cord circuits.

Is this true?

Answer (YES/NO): NO